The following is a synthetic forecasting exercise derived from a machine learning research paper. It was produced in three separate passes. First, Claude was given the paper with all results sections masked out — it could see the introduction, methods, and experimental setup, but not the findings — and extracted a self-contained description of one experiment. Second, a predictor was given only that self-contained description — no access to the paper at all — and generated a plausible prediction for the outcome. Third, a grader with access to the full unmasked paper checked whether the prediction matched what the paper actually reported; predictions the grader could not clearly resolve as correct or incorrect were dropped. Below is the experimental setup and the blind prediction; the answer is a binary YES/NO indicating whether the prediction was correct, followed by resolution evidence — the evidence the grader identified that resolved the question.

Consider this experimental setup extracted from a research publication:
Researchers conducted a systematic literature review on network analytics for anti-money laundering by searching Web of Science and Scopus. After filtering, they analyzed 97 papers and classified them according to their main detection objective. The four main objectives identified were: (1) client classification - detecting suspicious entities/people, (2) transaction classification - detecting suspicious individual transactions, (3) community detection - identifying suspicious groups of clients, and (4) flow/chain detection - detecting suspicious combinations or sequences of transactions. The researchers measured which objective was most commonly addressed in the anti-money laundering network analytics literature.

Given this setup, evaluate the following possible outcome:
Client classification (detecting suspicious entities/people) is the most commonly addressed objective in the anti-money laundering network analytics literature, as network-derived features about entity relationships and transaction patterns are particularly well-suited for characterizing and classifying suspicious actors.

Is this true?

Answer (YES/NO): YES